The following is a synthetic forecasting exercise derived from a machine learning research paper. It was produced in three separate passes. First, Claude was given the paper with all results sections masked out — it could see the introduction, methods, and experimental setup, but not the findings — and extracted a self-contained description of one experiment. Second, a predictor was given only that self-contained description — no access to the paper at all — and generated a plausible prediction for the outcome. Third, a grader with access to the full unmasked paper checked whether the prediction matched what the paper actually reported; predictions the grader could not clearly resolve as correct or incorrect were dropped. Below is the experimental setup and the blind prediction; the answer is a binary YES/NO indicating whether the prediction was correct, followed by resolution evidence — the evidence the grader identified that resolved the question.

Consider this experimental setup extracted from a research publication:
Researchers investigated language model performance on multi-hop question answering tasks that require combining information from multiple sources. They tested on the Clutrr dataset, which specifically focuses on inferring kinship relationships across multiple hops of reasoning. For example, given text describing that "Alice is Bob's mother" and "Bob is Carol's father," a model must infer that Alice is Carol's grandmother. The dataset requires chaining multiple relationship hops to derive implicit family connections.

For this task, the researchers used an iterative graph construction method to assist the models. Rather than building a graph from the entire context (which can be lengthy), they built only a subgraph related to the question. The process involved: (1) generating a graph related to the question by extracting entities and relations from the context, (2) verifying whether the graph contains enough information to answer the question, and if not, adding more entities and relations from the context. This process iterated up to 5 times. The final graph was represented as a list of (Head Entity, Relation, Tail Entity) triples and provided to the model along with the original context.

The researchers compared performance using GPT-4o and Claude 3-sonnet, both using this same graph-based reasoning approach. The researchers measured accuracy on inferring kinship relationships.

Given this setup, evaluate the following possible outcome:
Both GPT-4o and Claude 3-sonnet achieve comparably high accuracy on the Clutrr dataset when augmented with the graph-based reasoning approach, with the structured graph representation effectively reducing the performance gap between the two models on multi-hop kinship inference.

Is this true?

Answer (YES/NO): NO